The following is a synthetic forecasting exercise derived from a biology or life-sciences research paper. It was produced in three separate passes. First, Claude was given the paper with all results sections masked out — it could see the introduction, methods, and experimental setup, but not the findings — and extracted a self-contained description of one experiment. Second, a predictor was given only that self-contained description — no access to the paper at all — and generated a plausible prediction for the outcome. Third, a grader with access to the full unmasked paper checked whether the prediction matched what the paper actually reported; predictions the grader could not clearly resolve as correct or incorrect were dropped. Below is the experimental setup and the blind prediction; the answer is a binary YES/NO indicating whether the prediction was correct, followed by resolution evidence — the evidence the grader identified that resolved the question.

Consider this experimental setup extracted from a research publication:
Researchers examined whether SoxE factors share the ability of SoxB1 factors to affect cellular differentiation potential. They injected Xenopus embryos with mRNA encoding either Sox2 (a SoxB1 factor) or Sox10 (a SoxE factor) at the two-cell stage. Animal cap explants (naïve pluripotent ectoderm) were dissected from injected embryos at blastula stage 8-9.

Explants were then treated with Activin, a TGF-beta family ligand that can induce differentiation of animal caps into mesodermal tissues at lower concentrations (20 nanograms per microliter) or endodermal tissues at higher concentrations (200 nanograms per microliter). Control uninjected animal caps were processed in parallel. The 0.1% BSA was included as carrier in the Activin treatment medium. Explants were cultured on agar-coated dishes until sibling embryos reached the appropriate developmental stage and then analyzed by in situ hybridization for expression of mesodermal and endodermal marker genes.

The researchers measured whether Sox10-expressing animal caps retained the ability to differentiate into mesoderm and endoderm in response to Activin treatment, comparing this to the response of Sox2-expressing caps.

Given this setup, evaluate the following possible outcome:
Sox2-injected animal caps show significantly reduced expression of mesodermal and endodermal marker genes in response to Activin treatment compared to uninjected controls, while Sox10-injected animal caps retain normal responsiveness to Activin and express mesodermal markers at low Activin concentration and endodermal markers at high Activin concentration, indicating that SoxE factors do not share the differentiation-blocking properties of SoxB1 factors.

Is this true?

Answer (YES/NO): NO